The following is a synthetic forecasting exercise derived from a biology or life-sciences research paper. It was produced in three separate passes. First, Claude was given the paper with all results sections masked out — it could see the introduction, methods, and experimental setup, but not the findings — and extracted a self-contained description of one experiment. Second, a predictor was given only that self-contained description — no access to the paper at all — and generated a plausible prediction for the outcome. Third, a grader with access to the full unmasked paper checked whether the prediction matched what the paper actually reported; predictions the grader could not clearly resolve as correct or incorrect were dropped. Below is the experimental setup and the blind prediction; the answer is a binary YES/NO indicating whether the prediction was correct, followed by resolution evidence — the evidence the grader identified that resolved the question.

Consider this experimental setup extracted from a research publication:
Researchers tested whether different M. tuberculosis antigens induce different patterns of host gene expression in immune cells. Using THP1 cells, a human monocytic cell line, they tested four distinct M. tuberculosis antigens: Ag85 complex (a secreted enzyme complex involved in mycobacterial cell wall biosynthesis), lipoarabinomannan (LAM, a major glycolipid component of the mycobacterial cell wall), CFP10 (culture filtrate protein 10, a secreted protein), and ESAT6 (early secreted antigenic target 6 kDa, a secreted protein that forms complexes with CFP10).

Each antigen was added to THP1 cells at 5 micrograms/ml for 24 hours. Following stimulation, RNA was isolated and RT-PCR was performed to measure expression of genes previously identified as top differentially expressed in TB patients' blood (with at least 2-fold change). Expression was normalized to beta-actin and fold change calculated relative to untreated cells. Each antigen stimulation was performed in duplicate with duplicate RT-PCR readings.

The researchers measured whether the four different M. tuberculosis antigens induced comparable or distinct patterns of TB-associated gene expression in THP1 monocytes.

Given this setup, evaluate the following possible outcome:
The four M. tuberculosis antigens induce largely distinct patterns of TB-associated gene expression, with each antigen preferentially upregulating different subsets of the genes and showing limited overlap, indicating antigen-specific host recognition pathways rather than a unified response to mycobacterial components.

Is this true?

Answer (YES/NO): NO